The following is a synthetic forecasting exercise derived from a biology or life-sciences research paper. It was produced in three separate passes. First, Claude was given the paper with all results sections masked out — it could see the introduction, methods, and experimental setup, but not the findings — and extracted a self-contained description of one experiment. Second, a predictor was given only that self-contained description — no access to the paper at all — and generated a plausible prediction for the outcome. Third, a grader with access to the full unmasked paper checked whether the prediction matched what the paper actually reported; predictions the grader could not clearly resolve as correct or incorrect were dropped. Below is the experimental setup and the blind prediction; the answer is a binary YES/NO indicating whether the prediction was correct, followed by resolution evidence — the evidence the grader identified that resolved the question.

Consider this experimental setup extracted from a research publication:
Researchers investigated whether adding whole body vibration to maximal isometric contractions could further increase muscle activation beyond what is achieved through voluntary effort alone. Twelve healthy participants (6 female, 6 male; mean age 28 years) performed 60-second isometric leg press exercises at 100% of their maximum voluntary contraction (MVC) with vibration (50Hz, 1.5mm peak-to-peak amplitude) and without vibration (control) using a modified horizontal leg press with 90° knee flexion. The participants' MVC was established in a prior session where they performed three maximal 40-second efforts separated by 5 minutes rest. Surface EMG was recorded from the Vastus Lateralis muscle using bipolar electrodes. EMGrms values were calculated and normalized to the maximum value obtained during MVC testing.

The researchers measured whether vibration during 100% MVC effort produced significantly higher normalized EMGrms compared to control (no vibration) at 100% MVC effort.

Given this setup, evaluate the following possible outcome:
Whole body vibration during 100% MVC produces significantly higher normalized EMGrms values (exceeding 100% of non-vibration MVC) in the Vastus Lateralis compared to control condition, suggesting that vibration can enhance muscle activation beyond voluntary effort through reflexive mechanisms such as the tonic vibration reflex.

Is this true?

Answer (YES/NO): NO